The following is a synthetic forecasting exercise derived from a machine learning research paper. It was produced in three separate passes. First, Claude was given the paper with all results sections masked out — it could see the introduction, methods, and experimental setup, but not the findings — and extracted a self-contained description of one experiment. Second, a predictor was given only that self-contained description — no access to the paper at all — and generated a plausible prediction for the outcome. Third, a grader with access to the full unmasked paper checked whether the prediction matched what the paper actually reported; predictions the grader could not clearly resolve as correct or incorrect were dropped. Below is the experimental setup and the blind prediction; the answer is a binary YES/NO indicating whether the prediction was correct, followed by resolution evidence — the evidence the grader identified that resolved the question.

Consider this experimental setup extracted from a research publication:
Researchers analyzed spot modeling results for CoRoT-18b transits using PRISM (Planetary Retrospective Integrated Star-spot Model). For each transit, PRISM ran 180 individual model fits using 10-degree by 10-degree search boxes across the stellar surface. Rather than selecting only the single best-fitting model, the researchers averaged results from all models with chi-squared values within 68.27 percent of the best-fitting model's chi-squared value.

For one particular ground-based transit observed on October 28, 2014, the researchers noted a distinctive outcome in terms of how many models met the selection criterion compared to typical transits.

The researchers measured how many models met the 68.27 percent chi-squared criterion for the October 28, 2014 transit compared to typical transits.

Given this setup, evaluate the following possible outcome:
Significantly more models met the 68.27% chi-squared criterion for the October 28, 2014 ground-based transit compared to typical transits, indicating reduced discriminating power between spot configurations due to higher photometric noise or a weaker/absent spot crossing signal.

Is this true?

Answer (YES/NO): NO